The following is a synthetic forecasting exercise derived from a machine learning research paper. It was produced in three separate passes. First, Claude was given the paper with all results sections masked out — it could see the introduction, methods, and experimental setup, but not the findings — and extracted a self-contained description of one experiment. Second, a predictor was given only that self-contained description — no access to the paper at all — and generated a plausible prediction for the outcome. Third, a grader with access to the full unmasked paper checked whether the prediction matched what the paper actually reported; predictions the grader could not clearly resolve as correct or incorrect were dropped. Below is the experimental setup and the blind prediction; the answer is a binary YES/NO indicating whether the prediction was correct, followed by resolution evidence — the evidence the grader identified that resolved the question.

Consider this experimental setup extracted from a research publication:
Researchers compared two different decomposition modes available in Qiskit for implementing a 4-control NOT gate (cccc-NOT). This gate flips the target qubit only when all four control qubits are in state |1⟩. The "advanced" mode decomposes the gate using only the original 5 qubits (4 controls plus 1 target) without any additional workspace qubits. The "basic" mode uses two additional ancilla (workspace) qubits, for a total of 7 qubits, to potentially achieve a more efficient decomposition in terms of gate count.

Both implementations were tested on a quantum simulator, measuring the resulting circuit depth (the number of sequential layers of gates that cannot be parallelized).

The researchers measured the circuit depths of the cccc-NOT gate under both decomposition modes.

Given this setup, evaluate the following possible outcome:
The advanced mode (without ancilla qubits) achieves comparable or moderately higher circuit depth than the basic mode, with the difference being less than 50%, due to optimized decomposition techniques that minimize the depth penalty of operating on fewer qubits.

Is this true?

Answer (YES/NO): NO